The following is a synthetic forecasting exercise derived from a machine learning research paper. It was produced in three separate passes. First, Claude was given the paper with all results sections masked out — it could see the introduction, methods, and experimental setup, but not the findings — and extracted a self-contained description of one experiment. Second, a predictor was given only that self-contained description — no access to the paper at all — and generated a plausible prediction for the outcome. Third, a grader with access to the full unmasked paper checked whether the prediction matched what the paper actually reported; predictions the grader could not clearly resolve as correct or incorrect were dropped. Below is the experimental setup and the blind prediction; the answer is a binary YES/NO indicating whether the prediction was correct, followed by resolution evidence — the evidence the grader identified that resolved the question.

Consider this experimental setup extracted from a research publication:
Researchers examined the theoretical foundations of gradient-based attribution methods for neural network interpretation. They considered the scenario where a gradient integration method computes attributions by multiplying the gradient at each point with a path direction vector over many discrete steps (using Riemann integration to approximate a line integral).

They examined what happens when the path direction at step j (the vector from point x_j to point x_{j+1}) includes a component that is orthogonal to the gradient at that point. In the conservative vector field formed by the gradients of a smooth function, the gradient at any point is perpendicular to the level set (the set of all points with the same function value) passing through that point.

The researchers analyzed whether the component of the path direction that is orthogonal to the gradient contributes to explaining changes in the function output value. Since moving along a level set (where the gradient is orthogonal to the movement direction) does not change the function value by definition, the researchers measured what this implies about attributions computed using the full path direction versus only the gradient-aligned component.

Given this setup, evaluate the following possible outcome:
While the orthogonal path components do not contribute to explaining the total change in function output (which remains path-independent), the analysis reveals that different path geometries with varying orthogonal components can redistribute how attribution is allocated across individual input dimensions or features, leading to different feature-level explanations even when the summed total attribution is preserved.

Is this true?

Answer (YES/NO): YES